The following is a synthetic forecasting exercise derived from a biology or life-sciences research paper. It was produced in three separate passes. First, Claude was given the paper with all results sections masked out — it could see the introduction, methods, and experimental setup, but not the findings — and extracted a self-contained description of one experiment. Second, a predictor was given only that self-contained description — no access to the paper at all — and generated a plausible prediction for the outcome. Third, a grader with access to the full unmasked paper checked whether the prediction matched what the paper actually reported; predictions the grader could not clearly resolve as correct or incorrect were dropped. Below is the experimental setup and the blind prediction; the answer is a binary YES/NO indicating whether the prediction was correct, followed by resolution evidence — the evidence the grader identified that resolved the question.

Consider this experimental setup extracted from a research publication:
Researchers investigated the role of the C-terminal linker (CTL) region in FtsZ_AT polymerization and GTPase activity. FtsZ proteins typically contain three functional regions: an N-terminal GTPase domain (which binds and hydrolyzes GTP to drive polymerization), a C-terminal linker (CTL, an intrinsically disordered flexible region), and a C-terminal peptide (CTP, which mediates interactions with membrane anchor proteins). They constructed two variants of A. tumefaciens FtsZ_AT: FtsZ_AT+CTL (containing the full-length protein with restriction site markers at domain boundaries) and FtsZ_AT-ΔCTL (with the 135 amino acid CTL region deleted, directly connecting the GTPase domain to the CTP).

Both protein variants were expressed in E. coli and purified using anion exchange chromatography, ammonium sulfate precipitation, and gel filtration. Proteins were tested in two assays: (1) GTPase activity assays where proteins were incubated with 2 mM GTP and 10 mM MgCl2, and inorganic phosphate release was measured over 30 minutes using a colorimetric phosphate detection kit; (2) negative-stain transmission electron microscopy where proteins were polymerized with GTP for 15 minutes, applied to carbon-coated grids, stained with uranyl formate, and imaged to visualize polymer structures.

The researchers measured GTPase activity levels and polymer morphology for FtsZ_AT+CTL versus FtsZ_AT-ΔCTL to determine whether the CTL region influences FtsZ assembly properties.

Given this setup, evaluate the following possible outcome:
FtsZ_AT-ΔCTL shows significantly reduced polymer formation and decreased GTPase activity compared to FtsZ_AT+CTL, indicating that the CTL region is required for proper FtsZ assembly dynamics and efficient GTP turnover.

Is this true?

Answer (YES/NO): NO